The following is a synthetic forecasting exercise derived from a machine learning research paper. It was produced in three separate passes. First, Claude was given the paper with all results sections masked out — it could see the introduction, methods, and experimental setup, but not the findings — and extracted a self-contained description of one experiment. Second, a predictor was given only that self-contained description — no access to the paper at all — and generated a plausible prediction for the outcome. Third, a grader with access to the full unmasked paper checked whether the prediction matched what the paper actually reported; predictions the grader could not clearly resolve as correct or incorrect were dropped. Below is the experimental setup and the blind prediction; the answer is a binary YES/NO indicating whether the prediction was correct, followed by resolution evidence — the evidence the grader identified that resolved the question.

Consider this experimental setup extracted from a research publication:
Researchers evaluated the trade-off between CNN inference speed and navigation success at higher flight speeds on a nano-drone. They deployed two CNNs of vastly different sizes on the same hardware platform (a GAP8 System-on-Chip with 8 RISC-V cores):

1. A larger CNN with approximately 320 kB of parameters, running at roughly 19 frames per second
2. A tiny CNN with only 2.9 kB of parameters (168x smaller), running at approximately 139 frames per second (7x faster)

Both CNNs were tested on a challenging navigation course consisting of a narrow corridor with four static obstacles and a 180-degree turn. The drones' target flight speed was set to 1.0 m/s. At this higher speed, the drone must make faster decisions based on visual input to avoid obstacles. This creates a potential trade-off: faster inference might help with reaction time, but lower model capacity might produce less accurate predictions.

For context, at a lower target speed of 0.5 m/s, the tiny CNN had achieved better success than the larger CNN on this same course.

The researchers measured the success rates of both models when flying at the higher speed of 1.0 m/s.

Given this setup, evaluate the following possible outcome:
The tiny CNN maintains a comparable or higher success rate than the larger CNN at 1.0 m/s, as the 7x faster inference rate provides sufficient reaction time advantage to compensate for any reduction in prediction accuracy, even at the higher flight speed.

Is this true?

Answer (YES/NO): YES